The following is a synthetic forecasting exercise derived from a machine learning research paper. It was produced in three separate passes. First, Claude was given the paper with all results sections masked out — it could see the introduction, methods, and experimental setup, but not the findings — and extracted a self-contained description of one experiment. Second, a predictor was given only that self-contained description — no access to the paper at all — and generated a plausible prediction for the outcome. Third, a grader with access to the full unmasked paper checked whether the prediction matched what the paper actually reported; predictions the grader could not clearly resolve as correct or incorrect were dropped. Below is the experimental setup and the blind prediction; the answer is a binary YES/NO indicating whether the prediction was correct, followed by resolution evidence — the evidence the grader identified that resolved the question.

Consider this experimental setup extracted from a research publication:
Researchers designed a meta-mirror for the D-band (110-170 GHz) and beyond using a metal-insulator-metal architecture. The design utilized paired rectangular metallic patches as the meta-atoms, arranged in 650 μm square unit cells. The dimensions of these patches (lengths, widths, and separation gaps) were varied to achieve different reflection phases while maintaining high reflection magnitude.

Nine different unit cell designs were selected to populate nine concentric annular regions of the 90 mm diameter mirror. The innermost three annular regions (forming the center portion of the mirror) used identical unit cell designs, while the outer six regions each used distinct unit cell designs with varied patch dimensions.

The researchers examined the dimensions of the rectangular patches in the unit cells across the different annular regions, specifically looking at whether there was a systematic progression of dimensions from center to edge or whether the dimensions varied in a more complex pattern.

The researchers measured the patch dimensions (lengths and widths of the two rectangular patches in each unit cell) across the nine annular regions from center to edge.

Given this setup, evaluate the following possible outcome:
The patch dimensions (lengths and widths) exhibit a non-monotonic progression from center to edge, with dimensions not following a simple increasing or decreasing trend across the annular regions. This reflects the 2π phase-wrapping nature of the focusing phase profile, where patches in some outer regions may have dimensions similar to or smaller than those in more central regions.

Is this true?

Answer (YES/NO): YES